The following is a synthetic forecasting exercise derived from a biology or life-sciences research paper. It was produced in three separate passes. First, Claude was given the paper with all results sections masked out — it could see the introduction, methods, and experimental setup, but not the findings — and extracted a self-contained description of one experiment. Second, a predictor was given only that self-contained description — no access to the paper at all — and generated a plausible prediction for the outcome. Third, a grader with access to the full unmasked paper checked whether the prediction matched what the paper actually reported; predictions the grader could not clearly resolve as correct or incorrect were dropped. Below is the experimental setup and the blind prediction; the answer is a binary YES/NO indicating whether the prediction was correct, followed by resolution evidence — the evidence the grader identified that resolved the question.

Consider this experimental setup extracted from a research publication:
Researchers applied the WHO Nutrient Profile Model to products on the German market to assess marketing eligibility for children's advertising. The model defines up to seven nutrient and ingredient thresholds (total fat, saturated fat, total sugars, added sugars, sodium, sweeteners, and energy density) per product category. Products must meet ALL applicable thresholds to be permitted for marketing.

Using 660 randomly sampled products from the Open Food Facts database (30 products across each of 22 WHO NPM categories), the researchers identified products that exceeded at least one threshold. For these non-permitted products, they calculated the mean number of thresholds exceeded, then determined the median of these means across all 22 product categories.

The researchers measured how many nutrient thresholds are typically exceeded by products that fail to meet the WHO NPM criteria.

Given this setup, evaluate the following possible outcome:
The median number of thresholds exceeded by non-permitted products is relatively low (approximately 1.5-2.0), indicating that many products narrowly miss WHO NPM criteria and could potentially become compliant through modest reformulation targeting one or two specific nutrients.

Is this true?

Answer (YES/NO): NO